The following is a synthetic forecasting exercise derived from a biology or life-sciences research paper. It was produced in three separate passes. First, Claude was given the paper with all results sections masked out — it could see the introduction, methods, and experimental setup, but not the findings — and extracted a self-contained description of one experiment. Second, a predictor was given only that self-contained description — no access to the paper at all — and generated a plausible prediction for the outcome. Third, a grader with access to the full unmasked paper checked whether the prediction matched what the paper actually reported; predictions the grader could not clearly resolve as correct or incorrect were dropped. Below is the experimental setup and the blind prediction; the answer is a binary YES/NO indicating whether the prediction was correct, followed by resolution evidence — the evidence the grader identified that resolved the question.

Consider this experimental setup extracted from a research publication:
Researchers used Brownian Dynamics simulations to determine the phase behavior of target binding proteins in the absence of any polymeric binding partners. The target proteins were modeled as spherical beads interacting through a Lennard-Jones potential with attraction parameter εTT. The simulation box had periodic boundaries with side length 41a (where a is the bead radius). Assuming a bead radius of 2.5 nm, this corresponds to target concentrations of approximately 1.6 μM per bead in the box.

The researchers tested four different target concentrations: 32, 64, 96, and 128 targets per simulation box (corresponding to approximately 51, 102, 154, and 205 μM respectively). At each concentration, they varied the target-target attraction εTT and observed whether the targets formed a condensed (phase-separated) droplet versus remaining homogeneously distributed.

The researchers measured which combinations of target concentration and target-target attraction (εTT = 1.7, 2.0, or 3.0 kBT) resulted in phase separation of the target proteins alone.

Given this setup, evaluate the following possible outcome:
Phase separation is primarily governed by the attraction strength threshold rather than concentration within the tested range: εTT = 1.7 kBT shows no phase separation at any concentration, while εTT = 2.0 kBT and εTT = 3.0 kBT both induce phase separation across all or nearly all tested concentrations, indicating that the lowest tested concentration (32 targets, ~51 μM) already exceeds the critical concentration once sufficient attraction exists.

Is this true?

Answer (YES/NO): NO